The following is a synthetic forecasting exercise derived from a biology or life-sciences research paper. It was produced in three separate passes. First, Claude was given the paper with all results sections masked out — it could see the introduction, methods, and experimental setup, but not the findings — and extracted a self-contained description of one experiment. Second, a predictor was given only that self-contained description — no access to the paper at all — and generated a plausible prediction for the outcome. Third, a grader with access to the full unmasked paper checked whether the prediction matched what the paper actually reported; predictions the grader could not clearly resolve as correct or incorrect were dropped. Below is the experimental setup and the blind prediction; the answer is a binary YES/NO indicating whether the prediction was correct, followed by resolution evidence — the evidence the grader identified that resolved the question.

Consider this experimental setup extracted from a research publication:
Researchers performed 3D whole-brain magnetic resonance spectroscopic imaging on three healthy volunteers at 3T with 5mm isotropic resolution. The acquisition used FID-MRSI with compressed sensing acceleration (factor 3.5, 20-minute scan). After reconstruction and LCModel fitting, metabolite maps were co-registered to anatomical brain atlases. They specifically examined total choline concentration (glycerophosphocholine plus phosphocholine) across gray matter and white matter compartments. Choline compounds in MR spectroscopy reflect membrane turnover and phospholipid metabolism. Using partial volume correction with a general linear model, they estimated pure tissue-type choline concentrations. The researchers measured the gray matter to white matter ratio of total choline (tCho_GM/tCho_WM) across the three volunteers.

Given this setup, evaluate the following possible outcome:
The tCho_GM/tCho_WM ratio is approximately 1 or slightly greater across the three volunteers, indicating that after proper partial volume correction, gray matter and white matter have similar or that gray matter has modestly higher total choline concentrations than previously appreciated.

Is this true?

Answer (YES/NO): NO